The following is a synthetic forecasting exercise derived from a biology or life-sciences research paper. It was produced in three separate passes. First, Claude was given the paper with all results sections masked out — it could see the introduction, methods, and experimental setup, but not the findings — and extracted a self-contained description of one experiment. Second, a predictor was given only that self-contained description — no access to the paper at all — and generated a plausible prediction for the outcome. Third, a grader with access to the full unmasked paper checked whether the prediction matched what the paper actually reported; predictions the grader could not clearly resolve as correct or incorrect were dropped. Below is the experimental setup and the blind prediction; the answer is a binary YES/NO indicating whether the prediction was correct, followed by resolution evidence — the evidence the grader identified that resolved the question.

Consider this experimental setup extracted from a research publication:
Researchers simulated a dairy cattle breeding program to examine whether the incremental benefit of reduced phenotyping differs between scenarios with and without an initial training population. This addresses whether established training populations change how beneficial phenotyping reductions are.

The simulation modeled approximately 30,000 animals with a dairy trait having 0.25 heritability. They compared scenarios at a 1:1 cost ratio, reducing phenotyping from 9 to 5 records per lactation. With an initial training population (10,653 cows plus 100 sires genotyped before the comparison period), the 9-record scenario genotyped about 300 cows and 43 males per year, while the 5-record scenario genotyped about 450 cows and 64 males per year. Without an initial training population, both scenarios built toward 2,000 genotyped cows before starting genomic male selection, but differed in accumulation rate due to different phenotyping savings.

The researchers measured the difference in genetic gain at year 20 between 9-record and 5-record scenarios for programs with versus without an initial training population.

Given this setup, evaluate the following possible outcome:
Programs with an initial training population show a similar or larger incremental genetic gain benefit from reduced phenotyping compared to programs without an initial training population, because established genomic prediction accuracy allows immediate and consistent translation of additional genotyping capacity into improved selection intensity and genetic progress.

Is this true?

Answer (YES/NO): NO